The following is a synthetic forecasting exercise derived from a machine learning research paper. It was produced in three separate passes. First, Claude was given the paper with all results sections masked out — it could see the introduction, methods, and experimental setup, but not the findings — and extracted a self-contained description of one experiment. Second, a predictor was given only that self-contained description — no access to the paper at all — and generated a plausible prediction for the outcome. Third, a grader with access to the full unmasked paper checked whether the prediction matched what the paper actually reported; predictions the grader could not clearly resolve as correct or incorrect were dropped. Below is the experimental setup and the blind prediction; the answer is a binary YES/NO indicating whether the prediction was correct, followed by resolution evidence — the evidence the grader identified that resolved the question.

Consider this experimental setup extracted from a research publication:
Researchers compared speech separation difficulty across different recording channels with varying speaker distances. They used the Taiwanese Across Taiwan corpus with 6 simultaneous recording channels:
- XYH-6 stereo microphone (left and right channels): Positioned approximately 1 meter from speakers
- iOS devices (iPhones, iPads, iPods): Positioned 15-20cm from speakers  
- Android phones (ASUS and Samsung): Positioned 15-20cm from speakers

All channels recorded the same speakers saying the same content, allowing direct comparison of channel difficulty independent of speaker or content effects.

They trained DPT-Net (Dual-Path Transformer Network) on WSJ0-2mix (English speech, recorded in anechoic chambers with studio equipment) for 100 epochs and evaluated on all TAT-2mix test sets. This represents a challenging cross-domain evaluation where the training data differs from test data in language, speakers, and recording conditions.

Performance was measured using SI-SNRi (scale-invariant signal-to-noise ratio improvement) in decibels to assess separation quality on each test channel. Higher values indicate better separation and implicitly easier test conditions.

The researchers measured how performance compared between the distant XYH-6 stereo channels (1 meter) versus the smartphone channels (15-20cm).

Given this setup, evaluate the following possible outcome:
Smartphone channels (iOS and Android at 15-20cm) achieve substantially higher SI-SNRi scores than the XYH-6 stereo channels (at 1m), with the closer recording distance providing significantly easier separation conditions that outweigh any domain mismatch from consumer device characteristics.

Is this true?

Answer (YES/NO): NO